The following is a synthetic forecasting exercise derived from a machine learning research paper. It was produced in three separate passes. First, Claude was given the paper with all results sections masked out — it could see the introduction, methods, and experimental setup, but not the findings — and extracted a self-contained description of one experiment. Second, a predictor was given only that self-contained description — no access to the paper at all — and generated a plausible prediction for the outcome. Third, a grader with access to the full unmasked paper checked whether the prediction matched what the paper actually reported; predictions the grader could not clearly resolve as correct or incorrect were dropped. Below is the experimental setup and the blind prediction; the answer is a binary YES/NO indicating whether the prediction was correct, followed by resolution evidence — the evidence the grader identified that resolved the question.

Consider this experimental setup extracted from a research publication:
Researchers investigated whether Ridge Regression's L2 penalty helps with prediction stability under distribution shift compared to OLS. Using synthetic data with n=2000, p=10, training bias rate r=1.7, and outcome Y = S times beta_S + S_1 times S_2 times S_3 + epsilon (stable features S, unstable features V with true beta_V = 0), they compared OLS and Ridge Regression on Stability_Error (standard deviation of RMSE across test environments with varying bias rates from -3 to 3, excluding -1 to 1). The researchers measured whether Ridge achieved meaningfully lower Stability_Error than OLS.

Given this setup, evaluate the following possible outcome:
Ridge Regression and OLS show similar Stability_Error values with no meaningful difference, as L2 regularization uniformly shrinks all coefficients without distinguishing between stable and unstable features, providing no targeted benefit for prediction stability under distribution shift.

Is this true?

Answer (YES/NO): NO